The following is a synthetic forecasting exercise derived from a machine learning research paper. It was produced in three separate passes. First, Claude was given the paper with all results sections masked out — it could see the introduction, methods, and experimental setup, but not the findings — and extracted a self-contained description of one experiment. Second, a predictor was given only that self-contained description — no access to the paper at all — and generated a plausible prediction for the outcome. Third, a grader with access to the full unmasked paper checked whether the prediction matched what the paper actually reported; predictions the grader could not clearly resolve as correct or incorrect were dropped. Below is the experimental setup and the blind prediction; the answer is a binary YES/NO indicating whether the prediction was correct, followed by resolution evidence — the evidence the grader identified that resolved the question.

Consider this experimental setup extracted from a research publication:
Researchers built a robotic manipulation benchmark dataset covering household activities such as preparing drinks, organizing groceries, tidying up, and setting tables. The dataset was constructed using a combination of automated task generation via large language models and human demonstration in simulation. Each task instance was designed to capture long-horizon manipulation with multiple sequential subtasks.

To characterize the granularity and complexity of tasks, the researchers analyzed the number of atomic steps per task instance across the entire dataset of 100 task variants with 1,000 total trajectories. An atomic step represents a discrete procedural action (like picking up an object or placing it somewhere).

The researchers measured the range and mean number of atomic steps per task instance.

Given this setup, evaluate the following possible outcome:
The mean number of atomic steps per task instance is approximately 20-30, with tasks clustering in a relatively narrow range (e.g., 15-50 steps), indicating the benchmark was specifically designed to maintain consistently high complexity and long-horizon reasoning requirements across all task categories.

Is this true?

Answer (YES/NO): NO